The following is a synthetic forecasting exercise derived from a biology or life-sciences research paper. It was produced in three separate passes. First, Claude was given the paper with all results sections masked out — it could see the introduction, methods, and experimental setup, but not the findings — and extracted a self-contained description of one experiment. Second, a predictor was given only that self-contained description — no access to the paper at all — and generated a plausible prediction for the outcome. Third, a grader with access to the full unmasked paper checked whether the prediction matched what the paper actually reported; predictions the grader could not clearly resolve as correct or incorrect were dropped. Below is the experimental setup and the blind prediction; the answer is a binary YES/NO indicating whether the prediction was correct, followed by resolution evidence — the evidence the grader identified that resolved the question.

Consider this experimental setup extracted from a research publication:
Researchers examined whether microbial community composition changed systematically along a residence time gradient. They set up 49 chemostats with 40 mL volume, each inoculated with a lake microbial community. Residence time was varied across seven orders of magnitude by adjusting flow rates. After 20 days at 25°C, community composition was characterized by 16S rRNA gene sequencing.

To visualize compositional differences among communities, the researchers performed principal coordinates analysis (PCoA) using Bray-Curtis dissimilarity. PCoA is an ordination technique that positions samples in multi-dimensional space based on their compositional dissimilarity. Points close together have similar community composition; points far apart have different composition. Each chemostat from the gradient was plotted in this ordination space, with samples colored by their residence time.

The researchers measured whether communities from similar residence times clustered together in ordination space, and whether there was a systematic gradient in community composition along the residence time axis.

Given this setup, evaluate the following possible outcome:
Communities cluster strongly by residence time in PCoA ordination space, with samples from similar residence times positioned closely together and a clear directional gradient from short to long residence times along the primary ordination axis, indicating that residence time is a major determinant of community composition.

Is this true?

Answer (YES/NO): YES